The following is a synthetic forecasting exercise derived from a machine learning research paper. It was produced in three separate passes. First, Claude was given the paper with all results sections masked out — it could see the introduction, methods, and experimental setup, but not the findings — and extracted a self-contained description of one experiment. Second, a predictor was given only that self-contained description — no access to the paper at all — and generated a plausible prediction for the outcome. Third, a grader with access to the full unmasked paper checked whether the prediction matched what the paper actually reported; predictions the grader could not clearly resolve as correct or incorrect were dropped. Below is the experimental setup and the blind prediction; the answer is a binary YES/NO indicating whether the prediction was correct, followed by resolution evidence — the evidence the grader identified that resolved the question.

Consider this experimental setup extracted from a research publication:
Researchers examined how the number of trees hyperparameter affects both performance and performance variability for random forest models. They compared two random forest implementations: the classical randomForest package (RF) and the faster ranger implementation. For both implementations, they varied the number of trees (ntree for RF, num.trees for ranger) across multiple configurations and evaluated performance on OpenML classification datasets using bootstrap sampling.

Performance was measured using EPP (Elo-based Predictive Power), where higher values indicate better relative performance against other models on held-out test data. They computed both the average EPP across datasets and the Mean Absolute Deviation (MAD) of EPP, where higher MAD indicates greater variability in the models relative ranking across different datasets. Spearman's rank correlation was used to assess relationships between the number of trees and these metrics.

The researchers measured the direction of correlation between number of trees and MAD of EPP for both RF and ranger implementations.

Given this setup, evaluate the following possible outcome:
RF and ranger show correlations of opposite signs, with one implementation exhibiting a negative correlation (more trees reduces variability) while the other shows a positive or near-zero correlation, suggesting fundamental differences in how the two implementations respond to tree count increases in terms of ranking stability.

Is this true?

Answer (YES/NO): NO